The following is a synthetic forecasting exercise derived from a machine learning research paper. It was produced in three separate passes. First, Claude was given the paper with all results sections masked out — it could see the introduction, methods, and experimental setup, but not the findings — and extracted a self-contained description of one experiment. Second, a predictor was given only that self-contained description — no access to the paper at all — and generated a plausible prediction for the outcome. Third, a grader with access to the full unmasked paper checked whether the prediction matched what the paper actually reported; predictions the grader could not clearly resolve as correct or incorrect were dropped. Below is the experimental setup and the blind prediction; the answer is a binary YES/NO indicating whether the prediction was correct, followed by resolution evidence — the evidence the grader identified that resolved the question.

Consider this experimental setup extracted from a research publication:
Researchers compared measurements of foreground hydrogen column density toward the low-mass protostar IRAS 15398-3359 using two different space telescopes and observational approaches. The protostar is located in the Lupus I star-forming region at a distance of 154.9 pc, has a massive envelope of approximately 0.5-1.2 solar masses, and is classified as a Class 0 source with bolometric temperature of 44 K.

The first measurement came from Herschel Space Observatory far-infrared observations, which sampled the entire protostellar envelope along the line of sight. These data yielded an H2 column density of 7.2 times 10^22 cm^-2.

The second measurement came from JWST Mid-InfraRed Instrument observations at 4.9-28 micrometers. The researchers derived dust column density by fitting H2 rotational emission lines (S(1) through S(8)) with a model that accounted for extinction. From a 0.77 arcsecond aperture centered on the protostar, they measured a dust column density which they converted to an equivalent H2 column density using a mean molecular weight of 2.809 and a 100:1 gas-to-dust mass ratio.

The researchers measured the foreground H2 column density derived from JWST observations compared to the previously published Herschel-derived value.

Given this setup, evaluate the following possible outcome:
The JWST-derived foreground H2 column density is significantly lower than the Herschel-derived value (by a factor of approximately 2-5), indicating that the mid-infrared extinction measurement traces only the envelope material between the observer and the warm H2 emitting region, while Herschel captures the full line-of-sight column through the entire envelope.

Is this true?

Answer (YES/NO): YES